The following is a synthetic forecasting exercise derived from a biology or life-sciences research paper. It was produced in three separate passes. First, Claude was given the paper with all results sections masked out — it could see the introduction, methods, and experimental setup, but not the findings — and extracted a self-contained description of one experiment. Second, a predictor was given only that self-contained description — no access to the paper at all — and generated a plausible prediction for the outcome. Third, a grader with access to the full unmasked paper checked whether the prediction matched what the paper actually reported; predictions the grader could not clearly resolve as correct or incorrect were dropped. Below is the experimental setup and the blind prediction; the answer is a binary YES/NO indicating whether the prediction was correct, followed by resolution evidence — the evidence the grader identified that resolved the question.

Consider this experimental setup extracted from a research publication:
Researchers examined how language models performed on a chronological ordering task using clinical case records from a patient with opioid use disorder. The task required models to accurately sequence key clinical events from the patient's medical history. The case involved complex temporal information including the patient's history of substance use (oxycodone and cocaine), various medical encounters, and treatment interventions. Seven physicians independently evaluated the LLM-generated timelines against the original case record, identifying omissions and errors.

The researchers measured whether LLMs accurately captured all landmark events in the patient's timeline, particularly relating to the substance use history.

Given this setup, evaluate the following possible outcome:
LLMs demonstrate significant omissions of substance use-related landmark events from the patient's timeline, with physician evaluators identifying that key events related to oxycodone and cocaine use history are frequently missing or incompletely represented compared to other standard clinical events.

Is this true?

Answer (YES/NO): YES